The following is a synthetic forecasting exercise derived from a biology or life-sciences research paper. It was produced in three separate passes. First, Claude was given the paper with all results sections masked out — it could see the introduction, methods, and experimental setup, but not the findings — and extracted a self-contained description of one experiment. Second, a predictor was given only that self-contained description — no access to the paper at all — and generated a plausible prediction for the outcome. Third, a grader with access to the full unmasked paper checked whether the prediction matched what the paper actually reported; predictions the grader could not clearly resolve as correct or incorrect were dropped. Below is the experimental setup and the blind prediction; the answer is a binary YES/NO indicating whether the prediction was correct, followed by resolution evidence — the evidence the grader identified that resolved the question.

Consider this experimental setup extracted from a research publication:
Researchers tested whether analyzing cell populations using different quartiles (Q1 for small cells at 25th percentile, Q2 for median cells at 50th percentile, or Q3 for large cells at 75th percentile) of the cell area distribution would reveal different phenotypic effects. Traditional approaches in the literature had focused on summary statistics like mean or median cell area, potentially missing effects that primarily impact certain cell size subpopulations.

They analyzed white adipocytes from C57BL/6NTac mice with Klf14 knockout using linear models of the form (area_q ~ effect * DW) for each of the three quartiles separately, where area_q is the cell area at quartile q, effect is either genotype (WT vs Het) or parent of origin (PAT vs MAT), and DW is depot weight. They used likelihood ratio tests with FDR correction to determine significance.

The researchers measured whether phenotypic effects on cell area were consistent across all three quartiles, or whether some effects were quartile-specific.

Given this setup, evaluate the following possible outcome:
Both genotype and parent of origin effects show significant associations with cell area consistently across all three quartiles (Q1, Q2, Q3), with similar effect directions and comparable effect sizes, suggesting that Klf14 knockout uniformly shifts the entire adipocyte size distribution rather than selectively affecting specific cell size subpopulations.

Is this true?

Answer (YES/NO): NO